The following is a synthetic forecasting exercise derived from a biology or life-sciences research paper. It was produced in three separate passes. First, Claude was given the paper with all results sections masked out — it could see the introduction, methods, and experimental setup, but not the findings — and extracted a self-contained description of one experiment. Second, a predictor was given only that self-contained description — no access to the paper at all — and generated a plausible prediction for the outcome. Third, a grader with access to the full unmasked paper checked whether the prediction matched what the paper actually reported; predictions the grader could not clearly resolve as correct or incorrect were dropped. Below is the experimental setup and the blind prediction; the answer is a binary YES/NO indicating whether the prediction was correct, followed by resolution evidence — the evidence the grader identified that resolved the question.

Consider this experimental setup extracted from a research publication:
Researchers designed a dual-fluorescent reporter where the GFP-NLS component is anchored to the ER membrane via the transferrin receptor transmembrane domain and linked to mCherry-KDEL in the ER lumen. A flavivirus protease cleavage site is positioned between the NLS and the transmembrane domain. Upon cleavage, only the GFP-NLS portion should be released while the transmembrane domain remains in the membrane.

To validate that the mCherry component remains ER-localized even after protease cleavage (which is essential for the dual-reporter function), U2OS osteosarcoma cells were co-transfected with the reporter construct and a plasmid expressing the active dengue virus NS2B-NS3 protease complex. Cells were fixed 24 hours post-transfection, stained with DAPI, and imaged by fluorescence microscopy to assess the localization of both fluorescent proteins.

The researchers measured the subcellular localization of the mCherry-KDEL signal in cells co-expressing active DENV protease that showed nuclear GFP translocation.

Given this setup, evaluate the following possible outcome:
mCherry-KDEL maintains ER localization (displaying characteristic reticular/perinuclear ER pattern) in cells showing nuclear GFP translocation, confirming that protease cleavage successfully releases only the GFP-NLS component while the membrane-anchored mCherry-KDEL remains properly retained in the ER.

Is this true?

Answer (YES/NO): YES